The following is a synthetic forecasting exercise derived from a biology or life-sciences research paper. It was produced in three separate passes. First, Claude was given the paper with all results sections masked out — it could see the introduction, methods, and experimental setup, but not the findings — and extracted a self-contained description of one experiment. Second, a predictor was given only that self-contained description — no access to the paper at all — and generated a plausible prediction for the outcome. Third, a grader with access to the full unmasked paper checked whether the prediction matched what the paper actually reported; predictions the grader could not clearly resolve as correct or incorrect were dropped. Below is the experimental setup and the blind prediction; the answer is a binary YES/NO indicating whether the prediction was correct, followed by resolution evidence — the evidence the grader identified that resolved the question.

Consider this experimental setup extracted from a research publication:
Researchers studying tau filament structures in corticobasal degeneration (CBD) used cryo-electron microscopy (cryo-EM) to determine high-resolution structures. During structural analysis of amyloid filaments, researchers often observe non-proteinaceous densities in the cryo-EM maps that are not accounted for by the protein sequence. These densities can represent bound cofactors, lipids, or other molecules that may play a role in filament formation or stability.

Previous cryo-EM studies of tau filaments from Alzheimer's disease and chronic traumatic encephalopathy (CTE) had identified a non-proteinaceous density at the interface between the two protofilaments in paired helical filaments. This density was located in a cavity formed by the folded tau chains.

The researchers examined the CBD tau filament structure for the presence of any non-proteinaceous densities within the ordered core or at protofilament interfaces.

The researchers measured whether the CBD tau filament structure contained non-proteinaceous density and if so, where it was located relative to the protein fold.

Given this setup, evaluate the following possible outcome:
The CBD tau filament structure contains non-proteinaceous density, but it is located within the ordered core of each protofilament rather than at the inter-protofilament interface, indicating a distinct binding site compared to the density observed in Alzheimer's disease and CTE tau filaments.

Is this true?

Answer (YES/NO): YES